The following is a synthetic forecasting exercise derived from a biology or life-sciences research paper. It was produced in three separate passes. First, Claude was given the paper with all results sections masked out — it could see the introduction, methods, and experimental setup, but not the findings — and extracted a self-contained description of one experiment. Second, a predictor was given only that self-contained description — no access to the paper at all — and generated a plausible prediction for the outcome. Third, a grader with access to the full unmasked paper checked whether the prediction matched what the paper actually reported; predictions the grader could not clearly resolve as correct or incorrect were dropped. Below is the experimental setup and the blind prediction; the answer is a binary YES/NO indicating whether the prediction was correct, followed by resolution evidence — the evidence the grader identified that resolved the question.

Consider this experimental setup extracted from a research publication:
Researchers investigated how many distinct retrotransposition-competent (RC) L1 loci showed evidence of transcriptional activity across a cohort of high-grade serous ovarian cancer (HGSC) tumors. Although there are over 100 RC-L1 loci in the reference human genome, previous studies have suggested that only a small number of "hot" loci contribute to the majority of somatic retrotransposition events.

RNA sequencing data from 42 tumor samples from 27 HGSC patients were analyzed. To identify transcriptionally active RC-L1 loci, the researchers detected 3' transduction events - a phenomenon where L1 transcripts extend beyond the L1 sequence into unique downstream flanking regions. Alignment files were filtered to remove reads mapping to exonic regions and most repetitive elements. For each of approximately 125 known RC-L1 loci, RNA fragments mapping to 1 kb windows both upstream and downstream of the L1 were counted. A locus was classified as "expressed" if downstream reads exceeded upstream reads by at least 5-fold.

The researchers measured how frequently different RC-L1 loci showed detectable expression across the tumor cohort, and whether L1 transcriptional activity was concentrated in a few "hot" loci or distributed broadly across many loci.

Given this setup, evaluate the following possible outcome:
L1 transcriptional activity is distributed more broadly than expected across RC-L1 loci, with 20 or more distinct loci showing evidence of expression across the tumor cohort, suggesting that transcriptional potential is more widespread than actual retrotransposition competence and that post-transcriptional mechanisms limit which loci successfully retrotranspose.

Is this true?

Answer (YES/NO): NO